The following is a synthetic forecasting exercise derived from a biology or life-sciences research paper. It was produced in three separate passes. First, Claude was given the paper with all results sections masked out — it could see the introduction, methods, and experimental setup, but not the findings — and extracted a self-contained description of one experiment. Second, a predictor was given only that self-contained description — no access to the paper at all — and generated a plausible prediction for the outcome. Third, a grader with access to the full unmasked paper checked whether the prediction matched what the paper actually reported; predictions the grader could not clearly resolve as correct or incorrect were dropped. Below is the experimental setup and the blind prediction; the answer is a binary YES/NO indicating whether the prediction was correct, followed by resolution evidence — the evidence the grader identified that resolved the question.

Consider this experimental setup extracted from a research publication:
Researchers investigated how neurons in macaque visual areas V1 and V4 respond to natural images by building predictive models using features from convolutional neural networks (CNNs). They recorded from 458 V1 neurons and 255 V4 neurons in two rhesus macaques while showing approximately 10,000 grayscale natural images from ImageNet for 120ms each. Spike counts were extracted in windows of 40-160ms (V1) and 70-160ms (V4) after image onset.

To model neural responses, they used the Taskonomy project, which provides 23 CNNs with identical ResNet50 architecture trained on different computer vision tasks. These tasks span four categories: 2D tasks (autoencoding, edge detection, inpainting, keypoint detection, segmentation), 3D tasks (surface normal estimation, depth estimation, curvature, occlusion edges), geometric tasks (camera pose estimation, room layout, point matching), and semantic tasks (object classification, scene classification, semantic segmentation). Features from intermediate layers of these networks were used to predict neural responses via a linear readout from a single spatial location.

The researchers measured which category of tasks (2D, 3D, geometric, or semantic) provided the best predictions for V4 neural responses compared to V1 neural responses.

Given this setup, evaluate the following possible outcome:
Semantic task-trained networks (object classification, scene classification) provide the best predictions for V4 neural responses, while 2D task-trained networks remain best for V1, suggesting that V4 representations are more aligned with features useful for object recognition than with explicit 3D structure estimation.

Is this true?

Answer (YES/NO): NO